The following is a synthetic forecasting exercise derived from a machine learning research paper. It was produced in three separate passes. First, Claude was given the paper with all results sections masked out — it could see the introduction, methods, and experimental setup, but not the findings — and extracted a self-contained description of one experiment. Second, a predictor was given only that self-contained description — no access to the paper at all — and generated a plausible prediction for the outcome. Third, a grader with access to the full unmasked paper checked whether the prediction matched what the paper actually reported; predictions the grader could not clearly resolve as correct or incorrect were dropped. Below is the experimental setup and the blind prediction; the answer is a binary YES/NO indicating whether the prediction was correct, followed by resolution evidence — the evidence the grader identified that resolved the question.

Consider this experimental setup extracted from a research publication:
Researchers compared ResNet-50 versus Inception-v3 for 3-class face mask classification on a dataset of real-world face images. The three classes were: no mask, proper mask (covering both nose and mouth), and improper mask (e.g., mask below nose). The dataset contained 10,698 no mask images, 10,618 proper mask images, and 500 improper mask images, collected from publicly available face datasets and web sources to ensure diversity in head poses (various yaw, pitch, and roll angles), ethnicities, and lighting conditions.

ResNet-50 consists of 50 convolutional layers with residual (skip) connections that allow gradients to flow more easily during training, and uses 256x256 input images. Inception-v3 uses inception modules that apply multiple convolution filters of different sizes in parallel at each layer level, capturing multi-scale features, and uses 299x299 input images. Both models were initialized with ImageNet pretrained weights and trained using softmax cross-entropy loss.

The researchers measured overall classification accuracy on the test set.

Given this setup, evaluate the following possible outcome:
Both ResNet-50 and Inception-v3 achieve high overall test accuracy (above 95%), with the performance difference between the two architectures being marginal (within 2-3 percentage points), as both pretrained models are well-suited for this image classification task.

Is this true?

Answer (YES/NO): YES